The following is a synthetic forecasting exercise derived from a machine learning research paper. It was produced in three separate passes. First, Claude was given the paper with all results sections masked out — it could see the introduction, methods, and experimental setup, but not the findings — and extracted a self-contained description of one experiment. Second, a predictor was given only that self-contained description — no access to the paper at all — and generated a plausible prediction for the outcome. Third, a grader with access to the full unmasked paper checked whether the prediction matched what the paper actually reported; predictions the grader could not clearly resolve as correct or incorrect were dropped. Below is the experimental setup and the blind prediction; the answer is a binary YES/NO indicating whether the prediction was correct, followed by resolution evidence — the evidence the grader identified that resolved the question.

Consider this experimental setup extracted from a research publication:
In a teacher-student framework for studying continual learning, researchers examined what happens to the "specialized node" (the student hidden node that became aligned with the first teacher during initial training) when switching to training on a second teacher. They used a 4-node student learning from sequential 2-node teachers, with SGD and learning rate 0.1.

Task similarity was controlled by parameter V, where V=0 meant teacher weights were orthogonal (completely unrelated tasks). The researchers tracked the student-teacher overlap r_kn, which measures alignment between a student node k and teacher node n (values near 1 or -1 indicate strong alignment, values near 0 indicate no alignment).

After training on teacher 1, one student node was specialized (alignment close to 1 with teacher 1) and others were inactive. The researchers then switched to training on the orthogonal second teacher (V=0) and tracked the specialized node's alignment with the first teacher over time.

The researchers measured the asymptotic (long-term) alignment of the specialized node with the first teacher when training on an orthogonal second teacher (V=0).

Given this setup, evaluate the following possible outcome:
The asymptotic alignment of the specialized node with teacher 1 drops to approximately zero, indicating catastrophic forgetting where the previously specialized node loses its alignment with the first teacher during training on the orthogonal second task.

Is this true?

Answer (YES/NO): NO